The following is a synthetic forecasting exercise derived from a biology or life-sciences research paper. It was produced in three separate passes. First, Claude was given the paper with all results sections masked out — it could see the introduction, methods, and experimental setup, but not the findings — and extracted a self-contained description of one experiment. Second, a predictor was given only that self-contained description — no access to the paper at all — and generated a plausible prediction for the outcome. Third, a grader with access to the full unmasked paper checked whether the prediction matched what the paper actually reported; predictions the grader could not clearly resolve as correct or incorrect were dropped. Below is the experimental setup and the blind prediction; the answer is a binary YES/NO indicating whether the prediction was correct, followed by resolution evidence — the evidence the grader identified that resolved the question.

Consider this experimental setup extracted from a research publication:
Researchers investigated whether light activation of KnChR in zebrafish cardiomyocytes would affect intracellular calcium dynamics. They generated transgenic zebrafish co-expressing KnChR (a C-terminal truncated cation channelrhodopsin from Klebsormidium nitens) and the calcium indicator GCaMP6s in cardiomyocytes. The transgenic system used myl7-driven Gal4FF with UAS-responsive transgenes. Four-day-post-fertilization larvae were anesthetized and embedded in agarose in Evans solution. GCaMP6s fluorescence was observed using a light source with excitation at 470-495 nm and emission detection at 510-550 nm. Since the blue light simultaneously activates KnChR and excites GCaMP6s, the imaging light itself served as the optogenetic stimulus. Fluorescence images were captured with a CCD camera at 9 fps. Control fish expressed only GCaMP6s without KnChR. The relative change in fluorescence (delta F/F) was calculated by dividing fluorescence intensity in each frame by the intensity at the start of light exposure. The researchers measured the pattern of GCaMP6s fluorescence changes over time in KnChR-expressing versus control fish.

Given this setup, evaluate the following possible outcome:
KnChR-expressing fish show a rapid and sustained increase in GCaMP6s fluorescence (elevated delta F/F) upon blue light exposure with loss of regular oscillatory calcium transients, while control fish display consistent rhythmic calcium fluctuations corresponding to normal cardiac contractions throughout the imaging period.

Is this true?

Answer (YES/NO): YES